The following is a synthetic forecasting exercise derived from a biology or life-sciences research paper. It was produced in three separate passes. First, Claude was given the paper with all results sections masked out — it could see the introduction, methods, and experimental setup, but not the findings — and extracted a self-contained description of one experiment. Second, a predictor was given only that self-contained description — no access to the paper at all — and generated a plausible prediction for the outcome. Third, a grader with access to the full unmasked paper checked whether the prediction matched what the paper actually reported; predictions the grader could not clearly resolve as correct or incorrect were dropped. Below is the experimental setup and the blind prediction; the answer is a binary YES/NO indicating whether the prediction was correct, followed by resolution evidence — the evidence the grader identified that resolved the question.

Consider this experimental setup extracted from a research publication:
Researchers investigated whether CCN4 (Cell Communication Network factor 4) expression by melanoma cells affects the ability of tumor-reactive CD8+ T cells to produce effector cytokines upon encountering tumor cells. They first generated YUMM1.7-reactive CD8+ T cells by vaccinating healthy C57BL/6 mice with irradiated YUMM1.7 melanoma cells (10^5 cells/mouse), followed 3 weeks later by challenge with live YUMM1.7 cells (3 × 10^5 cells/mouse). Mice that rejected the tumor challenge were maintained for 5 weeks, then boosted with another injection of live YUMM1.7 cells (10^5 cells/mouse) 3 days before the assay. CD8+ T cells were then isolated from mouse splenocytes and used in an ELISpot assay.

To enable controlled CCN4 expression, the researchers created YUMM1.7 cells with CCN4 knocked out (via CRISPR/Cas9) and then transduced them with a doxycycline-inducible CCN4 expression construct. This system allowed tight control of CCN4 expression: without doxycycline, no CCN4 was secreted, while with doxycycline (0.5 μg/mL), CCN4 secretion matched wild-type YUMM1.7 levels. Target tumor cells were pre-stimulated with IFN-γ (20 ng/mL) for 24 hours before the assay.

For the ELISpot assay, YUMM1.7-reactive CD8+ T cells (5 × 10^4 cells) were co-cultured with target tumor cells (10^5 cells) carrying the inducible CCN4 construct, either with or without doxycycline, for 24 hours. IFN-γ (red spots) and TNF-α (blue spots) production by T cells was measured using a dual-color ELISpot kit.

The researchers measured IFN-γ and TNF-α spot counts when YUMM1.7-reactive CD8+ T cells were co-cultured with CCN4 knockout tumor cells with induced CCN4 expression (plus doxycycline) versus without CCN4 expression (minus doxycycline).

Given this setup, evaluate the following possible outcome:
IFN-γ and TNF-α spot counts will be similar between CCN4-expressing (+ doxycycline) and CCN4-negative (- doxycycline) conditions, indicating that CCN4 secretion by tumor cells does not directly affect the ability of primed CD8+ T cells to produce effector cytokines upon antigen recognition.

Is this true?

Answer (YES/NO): NO